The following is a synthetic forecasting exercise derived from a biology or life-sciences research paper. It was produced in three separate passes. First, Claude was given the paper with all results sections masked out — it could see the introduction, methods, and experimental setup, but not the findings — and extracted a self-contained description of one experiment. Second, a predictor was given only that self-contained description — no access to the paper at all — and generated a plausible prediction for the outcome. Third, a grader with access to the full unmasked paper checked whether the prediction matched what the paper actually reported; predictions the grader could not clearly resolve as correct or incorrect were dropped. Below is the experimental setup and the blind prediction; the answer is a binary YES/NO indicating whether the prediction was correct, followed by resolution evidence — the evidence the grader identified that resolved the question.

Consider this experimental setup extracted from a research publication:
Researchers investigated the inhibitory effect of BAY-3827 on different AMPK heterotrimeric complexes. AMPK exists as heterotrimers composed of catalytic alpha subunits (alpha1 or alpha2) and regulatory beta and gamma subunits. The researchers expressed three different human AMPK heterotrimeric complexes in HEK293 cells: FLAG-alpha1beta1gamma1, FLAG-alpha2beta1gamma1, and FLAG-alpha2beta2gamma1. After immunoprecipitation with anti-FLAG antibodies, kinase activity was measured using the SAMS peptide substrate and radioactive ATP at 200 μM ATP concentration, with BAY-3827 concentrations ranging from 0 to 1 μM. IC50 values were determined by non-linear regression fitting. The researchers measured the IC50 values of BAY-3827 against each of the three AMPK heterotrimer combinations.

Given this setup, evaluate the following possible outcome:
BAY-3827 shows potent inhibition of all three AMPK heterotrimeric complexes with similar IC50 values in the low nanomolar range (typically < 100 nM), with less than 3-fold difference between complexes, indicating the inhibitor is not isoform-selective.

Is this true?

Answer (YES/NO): YES